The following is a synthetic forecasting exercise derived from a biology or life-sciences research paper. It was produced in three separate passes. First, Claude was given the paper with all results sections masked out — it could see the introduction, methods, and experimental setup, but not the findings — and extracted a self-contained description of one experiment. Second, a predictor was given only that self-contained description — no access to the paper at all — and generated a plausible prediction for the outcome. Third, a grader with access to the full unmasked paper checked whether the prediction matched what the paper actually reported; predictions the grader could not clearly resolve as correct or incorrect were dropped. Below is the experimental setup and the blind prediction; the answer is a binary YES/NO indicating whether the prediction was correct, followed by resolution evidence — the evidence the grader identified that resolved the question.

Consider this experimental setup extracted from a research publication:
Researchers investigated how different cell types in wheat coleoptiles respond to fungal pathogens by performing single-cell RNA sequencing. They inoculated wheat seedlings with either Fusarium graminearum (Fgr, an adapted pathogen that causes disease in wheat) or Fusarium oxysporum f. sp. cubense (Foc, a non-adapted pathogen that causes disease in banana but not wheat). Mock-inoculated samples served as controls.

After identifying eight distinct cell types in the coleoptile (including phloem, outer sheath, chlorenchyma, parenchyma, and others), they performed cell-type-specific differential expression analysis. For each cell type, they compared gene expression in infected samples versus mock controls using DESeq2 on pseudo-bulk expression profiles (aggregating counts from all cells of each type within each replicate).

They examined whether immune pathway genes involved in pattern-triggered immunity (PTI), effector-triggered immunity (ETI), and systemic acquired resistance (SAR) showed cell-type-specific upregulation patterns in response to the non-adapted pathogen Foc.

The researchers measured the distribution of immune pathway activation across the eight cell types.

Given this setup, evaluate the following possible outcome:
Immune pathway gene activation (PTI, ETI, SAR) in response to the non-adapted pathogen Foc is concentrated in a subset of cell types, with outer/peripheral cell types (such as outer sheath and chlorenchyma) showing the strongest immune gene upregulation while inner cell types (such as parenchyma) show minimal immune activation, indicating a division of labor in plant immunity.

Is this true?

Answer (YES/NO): NO